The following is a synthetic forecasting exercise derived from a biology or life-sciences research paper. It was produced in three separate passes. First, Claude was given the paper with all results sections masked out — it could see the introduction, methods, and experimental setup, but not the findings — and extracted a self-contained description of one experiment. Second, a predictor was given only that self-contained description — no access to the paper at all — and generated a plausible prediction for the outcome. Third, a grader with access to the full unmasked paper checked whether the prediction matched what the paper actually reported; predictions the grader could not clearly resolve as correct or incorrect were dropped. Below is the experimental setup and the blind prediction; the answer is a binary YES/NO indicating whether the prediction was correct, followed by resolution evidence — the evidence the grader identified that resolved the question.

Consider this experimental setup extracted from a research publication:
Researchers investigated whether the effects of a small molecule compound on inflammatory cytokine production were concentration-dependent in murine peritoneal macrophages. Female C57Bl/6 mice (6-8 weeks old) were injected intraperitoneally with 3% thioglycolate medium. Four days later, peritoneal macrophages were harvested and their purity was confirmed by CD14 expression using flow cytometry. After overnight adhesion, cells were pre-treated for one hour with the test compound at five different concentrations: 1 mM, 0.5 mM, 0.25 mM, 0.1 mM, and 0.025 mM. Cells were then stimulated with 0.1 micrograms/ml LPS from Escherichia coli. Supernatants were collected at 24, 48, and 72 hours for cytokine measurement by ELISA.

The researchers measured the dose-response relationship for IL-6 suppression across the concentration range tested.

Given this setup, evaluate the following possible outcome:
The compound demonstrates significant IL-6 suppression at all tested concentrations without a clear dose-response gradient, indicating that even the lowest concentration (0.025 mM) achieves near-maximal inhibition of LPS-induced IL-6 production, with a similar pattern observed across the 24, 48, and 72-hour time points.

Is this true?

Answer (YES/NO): NO